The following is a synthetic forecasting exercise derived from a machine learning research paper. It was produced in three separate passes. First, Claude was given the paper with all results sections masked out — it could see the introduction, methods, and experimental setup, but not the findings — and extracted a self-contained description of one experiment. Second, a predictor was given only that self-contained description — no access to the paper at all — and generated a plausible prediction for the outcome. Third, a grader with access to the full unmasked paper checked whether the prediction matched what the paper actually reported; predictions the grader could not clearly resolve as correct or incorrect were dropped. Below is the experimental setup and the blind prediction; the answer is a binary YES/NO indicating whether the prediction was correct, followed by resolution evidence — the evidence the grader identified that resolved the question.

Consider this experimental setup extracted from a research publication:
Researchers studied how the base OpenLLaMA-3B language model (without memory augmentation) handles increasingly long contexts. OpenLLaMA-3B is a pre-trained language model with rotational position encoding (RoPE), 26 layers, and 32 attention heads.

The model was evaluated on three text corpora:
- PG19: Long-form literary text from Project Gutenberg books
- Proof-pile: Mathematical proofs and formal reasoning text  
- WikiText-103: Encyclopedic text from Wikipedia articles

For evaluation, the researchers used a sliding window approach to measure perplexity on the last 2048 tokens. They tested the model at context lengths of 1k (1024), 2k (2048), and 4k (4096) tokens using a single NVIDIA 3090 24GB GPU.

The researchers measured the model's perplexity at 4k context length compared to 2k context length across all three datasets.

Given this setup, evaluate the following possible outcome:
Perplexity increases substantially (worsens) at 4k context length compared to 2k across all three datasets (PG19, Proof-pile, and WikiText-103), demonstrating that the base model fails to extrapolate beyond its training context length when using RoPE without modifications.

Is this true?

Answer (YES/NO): YES